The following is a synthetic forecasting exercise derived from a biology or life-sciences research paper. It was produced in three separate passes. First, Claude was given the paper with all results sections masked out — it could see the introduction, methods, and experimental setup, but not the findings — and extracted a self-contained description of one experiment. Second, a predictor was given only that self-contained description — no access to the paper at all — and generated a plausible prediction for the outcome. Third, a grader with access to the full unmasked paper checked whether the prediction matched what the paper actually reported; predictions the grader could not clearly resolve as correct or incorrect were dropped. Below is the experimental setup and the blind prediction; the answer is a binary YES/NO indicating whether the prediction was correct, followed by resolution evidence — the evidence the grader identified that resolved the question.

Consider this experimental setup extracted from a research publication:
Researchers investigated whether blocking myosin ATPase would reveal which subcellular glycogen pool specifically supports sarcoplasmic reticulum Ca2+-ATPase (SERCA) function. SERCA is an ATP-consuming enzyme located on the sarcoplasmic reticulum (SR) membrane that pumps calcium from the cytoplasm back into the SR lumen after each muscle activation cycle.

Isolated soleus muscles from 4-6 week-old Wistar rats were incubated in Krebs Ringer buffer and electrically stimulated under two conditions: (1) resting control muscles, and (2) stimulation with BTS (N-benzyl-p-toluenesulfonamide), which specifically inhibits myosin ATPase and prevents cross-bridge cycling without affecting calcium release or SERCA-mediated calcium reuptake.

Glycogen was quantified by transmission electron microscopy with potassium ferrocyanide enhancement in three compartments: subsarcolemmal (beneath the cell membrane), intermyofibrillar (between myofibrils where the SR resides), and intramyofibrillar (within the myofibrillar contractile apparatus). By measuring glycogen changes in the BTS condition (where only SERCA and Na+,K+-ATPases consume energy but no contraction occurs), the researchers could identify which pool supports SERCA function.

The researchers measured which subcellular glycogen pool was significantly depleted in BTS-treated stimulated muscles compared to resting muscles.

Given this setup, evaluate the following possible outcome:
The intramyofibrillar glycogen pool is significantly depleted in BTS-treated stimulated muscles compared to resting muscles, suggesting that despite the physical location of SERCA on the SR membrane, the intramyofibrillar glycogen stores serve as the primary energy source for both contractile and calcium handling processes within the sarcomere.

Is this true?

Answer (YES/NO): NO